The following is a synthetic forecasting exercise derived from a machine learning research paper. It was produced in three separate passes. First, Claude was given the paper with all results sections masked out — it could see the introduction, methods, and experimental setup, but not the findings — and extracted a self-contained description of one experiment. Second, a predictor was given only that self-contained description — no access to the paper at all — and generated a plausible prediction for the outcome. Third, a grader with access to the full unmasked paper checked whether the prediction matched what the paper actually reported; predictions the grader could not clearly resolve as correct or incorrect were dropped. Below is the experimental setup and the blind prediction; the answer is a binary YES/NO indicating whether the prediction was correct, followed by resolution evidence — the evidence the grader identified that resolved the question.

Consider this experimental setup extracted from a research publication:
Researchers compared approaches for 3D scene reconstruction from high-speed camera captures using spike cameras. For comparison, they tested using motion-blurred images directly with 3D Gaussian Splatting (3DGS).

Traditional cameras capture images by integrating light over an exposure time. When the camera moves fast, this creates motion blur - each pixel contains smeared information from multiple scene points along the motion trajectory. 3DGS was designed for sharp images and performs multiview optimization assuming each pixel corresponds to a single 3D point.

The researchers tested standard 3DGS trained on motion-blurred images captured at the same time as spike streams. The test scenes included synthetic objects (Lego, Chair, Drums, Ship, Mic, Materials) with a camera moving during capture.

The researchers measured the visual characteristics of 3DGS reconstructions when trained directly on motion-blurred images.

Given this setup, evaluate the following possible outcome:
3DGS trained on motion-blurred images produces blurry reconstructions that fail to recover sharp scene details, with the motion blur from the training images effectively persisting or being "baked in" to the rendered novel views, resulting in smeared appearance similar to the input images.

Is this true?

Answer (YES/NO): YES